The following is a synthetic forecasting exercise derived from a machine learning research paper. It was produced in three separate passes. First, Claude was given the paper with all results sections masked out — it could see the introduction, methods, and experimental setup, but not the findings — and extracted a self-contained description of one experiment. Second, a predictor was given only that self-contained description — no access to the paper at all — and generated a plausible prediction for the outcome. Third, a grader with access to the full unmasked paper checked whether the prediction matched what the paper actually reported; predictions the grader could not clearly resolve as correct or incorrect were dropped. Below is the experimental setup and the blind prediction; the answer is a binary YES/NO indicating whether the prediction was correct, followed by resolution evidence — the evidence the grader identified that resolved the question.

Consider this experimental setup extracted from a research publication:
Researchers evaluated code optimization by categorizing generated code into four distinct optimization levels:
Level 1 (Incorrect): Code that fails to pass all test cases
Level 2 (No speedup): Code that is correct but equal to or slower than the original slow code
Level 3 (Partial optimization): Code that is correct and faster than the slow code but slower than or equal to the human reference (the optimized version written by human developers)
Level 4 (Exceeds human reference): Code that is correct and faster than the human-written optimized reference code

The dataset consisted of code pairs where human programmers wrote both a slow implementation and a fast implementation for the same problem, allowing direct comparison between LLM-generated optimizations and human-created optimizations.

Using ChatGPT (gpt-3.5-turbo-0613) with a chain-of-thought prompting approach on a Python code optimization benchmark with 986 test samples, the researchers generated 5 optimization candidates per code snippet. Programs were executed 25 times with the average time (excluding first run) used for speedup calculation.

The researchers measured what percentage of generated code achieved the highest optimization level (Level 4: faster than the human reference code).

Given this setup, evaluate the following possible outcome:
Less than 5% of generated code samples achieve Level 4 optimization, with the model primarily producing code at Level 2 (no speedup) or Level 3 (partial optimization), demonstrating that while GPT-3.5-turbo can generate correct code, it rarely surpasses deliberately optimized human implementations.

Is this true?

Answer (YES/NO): NO